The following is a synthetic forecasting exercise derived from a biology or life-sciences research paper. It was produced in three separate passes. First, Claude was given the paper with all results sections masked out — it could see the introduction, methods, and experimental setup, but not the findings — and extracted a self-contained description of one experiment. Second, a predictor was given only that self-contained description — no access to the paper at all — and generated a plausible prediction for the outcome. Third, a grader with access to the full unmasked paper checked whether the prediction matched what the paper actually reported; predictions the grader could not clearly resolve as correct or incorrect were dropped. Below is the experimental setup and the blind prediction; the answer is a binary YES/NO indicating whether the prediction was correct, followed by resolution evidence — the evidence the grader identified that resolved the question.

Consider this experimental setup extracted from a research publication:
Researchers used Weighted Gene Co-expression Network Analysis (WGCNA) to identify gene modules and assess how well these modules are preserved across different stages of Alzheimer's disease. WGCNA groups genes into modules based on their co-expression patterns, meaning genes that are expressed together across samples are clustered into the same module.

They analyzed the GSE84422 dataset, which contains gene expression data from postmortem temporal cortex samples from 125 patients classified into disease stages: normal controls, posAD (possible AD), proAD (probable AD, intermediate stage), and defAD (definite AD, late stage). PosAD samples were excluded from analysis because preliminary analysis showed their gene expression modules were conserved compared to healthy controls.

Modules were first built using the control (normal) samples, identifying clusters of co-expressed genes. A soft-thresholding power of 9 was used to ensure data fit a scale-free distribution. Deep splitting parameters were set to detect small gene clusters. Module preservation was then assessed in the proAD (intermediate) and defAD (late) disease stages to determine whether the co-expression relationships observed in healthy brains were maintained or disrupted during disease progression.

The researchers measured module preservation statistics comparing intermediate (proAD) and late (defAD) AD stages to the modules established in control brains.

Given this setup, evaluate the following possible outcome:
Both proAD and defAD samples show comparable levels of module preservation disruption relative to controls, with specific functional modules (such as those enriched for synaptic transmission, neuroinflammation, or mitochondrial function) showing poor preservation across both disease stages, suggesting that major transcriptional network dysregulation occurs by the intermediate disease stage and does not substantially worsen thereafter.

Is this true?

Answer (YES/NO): NO